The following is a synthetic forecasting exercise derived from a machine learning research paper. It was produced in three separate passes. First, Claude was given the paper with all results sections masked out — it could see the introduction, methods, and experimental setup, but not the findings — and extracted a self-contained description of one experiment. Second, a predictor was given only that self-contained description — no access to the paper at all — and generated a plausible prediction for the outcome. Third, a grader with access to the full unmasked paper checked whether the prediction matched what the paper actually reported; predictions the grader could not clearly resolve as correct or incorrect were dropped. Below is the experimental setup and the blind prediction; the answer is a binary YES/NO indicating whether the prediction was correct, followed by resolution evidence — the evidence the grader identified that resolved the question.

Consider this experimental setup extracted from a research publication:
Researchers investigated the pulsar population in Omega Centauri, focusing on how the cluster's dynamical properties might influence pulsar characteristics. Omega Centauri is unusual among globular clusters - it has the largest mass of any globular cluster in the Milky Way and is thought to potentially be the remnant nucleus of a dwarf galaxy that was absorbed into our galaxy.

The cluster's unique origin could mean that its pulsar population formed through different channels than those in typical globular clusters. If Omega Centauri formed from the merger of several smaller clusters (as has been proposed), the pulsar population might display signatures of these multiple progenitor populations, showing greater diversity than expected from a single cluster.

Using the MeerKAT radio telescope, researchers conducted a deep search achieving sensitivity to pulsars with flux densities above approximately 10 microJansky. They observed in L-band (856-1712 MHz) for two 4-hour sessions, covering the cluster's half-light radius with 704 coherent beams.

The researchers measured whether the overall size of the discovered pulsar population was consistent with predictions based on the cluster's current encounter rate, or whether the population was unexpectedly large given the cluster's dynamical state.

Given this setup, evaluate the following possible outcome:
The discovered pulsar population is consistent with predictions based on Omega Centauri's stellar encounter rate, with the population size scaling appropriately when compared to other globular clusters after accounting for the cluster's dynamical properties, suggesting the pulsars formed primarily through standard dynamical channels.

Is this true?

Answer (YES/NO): NO